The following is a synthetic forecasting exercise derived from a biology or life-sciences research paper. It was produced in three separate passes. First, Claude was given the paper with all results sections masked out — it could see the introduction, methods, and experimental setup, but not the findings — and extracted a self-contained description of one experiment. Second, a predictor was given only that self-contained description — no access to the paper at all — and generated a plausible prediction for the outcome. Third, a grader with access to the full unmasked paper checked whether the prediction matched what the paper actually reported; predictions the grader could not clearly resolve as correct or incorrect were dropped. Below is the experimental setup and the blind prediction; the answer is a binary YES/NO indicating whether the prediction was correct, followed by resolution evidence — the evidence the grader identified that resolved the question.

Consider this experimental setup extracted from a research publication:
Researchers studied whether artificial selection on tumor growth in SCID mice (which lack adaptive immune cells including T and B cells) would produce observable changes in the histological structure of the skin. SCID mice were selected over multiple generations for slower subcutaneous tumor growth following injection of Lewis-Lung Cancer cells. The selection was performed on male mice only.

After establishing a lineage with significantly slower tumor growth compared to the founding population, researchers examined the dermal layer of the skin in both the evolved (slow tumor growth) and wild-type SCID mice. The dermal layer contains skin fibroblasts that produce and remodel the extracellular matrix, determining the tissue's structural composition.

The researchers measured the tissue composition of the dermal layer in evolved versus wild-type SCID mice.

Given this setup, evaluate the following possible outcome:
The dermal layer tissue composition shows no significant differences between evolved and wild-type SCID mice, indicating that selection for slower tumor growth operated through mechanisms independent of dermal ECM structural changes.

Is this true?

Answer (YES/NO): NO